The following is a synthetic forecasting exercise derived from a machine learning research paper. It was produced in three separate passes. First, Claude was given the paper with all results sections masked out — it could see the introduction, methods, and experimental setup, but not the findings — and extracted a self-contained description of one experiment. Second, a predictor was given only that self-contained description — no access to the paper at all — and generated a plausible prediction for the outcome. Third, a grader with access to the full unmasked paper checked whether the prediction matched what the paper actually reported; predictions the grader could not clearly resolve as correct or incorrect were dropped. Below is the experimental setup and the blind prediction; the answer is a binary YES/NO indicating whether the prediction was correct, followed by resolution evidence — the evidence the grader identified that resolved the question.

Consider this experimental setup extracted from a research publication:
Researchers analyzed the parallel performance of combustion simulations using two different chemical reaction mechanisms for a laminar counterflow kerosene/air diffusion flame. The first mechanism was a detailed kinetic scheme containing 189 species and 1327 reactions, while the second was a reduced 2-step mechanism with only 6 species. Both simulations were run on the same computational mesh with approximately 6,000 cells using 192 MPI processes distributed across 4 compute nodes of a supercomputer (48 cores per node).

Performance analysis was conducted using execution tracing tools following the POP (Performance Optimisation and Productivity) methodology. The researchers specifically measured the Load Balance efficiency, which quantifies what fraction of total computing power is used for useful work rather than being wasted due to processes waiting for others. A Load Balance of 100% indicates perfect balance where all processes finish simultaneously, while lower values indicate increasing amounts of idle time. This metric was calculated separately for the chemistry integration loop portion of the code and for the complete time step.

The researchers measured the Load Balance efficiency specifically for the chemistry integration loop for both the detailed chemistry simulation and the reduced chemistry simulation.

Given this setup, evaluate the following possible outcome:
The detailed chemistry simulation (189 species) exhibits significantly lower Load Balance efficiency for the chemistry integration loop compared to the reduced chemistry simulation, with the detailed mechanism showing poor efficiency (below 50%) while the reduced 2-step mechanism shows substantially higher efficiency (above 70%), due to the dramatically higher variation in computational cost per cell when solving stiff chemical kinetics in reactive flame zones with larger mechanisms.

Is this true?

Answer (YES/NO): NO